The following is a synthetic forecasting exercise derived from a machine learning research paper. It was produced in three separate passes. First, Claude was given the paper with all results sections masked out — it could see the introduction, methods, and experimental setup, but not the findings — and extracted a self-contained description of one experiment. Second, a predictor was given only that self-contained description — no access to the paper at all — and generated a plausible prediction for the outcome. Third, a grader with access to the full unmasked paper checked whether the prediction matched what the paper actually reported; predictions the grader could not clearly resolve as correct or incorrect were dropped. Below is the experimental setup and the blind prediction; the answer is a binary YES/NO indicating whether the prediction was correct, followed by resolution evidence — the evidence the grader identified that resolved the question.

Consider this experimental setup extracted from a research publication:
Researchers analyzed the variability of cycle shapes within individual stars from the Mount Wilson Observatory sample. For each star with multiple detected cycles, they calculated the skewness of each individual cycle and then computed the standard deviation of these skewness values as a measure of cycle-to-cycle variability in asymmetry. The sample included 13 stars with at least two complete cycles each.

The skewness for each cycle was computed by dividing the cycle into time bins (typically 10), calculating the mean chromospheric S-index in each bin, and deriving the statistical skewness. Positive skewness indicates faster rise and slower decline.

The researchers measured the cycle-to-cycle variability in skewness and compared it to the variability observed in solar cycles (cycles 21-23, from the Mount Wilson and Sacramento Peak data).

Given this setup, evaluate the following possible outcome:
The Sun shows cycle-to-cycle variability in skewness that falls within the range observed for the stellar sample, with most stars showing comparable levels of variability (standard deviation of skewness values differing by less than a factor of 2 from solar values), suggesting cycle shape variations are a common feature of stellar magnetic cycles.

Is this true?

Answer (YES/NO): NO